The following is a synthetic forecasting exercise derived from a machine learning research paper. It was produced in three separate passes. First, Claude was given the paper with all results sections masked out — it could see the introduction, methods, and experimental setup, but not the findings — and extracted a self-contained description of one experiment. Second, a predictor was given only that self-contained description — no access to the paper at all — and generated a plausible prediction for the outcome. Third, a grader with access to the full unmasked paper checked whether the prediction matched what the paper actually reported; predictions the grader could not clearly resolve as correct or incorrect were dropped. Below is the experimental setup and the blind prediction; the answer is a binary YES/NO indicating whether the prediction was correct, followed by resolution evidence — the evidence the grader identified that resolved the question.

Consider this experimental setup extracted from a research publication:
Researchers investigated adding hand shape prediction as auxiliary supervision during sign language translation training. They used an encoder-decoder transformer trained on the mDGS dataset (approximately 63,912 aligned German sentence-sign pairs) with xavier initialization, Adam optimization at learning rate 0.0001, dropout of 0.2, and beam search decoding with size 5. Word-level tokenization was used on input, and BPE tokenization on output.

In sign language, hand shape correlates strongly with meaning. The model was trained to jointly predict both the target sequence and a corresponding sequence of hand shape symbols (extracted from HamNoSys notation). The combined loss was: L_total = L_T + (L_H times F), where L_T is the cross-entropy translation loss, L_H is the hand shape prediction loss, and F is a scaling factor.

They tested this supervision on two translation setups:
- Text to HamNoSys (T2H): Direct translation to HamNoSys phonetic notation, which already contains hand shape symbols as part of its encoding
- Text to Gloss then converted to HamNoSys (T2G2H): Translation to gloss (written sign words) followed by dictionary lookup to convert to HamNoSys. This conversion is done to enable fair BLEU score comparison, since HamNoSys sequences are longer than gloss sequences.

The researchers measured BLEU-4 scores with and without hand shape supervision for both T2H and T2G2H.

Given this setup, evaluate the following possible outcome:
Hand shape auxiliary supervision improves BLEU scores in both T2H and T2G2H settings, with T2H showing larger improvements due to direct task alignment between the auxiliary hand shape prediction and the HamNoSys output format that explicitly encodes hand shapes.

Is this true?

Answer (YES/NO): NO